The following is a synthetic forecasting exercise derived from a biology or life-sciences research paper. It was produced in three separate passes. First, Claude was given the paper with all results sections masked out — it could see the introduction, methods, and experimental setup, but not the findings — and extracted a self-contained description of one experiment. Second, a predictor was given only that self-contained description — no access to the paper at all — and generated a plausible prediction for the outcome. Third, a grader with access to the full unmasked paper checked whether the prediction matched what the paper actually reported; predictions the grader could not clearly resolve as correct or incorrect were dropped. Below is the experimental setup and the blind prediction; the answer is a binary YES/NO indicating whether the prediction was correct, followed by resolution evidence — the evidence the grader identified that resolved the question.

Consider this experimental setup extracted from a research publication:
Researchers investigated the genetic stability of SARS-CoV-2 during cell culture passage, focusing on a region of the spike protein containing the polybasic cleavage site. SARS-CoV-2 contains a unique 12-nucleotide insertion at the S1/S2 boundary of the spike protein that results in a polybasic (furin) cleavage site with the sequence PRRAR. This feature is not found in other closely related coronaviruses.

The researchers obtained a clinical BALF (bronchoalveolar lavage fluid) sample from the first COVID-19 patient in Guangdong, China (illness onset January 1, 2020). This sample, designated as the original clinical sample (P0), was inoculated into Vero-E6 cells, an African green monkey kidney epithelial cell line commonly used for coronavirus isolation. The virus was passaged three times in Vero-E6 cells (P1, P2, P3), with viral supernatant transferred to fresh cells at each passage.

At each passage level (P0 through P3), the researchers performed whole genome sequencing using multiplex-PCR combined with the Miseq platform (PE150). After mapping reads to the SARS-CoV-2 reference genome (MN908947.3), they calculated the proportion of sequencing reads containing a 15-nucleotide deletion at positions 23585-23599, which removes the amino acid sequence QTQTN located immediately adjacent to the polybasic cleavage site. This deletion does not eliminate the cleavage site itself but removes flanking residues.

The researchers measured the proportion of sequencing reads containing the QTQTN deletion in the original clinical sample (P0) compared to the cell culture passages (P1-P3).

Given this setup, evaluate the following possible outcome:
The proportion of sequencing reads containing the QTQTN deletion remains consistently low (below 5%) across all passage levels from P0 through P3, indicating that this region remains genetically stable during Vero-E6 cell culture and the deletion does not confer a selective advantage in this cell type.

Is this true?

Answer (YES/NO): NO